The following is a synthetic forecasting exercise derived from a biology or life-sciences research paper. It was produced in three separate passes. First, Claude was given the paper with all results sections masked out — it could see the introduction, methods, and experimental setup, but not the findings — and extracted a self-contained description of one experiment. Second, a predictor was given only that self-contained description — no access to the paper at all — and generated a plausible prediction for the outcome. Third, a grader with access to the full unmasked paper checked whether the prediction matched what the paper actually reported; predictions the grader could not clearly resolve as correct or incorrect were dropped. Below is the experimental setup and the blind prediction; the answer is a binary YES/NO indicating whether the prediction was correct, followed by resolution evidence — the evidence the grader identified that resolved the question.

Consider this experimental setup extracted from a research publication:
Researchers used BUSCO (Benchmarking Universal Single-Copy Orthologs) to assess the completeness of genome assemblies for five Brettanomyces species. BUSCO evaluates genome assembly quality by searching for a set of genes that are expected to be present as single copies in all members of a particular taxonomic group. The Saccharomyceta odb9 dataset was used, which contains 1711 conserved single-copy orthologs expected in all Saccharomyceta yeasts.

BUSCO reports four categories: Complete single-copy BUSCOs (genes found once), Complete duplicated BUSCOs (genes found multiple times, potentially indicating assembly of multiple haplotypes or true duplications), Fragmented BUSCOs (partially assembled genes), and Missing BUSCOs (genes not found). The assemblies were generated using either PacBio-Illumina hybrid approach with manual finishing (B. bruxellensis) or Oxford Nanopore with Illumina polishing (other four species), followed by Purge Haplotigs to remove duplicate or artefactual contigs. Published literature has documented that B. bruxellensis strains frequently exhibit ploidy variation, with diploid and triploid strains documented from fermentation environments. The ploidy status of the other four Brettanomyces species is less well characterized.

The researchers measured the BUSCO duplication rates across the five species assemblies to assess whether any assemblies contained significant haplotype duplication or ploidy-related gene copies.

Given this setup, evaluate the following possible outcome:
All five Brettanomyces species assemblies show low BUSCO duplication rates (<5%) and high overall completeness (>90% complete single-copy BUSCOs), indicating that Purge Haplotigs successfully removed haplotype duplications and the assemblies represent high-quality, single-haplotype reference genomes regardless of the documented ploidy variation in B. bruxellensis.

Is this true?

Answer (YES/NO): YES